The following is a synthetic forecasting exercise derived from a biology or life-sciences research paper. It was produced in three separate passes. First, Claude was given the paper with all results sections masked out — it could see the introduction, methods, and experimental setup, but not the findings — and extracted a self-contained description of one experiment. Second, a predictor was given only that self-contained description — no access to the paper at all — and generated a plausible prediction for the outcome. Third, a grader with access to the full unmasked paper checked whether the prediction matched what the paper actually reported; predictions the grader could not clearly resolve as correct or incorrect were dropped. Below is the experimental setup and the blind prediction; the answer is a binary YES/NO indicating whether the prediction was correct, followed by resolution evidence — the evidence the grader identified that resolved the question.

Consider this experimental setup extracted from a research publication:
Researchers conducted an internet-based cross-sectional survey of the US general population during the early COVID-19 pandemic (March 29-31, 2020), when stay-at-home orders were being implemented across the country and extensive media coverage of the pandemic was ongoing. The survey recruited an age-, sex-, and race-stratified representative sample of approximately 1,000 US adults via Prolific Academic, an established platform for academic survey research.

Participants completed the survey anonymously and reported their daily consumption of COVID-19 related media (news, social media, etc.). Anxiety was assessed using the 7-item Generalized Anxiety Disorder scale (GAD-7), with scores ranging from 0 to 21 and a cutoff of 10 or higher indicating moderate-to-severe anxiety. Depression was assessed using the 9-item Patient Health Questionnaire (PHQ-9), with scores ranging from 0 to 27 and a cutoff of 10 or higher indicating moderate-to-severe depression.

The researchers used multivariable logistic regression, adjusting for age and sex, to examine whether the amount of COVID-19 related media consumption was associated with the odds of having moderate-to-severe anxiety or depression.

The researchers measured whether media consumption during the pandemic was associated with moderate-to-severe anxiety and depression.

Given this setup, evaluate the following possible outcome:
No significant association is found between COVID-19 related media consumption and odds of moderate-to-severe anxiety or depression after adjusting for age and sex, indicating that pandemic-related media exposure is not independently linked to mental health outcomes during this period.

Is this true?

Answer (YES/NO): YES